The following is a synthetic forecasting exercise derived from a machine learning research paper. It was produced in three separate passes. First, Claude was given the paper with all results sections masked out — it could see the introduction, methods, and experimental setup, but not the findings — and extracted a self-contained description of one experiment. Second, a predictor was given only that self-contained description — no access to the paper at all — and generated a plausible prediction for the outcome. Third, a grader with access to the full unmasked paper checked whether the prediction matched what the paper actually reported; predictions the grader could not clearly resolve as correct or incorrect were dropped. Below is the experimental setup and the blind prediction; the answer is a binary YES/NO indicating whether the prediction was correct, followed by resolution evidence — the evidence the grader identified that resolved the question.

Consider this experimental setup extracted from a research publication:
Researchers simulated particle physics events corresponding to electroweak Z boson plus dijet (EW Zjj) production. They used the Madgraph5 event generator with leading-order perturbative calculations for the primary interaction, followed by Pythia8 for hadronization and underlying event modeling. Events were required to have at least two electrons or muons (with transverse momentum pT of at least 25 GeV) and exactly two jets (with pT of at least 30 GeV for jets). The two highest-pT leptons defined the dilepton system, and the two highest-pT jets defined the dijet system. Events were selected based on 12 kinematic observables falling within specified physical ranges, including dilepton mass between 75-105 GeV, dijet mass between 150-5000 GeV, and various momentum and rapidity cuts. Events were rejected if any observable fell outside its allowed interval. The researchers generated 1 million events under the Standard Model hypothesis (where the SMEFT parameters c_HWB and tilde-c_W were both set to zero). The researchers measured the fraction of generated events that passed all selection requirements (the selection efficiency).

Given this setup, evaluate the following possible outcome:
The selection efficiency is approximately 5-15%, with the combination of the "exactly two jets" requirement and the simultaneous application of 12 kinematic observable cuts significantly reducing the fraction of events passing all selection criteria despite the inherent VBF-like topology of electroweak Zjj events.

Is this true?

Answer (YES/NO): NO